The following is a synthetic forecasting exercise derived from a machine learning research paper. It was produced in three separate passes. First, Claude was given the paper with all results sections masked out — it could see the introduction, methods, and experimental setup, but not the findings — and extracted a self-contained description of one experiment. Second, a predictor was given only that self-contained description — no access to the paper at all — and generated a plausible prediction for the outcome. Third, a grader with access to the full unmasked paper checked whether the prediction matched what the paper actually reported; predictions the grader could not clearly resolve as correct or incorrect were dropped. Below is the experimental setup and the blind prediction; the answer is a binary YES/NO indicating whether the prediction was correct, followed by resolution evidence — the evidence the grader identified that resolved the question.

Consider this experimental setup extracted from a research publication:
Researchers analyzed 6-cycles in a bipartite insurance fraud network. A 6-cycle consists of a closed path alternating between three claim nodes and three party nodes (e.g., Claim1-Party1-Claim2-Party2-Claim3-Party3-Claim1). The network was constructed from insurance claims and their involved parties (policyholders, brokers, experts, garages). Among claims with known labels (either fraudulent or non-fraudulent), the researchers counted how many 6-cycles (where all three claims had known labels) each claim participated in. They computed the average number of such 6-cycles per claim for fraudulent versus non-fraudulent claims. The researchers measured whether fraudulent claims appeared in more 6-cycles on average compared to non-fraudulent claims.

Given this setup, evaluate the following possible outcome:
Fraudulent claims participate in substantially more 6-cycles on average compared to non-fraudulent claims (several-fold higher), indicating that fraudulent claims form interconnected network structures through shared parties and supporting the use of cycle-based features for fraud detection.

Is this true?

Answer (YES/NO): NO